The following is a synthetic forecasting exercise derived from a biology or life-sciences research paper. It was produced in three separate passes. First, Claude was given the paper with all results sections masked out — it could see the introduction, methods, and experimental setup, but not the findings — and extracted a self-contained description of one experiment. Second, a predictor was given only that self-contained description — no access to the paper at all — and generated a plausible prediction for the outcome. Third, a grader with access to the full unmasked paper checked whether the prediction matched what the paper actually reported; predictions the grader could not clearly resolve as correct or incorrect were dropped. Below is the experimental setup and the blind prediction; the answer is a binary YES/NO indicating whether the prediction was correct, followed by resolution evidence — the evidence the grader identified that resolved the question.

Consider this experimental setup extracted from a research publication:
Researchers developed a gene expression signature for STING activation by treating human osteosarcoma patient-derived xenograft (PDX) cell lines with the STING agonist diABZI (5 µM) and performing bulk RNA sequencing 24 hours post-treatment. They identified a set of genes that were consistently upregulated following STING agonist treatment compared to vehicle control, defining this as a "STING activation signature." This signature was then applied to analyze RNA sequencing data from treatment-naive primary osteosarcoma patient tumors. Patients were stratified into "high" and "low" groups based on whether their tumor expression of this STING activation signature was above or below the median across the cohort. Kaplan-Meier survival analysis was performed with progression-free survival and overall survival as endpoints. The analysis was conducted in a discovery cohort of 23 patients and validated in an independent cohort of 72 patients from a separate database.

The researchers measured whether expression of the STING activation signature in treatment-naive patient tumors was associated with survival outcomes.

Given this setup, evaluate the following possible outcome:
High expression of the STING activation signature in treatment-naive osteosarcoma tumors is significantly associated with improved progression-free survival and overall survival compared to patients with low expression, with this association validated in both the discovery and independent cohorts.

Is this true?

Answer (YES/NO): YES